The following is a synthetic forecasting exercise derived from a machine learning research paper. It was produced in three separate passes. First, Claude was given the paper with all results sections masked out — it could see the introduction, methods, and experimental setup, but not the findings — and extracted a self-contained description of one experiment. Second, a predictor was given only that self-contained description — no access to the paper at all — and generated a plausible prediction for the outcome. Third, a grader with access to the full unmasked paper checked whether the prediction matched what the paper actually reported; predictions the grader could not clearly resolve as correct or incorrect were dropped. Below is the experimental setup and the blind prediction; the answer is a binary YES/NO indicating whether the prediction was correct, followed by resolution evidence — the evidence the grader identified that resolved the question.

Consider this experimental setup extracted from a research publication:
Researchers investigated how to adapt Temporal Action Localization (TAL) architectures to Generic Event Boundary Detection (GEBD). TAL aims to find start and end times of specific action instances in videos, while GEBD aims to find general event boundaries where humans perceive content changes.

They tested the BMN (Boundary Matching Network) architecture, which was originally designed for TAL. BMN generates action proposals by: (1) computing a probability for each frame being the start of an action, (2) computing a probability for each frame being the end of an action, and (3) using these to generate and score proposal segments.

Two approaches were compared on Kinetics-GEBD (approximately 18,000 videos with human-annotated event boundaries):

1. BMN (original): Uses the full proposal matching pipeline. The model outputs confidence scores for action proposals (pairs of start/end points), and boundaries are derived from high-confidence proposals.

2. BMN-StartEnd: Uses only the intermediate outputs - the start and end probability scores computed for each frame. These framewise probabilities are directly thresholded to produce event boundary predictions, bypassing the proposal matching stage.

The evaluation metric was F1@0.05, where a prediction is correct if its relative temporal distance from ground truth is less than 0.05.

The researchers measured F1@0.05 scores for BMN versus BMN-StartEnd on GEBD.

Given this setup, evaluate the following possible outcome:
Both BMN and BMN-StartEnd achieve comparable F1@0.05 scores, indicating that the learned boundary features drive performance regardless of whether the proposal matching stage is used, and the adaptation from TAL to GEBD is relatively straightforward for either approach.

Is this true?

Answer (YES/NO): NO